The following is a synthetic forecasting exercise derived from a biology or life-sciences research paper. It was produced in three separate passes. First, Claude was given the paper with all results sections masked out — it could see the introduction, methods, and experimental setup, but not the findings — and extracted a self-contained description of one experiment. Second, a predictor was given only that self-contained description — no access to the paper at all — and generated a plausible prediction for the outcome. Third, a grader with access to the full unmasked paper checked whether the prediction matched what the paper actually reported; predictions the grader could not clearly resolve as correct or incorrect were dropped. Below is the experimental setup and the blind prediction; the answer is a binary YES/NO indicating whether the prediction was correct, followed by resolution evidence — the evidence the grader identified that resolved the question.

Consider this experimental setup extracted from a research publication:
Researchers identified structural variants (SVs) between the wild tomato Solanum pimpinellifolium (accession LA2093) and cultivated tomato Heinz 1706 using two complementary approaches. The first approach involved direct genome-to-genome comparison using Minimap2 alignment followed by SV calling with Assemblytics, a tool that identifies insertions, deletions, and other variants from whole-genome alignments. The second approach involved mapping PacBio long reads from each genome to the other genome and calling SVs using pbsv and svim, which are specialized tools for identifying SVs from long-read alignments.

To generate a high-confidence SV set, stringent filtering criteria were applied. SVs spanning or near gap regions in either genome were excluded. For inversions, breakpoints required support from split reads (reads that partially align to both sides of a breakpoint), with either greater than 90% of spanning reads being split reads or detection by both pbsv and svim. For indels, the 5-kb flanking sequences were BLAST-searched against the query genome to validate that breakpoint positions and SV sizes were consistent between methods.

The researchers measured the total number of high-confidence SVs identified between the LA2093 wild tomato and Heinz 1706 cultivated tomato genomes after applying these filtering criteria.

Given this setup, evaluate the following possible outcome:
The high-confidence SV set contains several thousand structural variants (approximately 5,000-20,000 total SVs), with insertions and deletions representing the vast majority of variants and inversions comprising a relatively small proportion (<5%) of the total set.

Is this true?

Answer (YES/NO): NO